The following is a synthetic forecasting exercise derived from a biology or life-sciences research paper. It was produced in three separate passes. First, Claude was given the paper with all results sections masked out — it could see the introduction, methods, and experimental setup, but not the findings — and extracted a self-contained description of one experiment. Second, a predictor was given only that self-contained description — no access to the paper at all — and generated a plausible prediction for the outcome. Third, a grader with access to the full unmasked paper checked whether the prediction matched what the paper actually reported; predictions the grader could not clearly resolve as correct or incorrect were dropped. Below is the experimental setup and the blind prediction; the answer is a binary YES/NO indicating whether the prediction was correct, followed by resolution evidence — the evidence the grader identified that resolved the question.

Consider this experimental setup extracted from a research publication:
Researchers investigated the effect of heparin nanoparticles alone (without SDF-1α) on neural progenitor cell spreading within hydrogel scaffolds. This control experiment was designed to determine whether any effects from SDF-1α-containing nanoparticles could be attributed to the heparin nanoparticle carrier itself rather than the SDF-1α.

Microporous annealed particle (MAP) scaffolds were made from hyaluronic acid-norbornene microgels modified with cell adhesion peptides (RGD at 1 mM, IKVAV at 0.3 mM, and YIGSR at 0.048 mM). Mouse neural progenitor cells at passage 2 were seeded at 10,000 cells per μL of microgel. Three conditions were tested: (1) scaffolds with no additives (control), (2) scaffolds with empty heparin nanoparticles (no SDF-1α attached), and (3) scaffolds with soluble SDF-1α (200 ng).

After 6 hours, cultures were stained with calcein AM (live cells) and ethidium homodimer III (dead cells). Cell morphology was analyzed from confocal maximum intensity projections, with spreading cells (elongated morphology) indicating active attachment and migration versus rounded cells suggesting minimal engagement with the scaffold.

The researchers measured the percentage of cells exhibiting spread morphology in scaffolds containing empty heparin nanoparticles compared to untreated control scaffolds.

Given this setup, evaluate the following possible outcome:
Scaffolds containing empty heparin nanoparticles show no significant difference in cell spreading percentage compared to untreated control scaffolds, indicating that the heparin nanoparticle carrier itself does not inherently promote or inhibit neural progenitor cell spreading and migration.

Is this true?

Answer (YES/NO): NO